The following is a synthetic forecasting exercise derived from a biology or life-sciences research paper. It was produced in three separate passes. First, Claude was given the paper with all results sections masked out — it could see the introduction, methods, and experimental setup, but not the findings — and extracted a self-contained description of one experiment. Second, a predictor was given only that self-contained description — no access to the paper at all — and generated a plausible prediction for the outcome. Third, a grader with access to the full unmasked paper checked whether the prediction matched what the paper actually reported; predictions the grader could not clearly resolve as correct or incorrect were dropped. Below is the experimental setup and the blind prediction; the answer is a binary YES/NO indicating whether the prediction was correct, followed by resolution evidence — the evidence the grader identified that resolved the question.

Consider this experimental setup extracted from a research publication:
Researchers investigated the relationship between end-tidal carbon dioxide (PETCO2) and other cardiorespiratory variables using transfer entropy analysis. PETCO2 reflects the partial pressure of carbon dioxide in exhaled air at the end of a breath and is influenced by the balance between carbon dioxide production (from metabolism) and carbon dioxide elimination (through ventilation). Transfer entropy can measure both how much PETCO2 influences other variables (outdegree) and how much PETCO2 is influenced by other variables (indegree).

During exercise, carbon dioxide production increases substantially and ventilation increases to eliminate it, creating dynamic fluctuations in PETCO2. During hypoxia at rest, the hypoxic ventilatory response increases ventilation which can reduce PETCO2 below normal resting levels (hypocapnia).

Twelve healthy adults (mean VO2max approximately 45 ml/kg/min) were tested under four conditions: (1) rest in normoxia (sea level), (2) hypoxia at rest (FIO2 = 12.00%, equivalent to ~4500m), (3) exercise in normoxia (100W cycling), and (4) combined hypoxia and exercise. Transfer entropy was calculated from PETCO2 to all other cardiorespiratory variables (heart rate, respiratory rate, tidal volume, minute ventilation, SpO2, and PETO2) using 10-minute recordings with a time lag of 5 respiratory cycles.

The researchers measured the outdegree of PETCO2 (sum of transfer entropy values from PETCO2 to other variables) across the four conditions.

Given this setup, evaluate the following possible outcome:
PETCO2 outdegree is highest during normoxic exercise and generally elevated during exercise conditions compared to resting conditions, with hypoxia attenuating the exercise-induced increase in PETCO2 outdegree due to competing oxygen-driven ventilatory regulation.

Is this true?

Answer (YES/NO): NO